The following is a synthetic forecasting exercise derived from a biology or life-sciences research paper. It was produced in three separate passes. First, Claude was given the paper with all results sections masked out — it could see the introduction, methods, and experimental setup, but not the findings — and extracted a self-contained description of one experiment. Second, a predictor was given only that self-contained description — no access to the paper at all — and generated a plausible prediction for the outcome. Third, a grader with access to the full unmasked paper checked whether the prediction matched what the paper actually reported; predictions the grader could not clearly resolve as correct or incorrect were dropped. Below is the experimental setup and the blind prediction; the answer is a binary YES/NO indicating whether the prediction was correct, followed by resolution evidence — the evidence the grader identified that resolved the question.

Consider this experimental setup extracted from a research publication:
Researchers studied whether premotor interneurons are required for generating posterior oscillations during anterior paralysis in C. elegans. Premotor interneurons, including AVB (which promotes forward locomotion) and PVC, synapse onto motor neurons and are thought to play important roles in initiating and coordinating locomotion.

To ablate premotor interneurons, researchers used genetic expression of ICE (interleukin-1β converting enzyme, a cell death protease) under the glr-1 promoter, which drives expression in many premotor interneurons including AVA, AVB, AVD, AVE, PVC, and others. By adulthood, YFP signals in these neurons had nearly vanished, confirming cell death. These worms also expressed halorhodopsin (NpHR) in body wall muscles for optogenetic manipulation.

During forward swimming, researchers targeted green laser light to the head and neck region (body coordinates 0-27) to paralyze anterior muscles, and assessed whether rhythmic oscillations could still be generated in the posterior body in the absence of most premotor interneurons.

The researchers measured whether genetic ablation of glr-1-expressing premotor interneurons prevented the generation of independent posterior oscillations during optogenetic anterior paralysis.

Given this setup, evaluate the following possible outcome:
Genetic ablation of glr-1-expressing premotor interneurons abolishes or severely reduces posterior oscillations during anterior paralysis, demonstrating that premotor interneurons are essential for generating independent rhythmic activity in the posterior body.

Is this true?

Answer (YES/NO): NO